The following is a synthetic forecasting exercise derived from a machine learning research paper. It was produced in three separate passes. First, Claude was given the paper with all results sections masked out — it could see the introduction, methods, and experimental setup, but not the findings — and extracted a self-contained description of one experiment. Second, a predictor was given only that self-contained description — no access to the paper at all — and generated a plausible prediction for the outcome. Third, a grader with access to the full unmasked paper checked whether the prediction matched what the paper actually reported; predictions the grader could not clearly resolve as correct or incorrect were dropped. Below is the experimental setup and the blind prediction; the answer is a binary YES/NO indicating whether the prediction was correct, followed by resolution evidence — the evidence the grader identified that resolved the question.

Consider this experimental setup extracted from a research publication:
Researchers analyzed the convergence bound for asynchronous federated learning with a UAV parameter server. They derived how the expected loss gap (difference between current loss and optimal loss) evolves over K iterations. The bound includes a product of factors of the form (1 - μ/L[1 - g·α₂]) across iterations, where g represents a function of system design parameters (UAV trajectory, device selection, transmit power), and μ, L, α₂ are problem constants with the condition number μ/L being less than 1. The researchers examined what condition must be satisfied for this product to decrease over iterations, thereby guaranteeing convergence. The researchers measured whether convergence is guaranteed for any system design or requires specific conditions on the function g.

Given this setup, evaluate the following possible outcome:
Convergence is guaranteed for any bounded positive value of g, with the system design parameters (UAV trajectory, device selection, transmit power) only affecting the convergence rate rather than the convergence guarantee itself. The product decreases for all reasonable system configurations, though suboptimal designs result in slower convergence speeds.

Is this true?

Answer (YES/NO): NO